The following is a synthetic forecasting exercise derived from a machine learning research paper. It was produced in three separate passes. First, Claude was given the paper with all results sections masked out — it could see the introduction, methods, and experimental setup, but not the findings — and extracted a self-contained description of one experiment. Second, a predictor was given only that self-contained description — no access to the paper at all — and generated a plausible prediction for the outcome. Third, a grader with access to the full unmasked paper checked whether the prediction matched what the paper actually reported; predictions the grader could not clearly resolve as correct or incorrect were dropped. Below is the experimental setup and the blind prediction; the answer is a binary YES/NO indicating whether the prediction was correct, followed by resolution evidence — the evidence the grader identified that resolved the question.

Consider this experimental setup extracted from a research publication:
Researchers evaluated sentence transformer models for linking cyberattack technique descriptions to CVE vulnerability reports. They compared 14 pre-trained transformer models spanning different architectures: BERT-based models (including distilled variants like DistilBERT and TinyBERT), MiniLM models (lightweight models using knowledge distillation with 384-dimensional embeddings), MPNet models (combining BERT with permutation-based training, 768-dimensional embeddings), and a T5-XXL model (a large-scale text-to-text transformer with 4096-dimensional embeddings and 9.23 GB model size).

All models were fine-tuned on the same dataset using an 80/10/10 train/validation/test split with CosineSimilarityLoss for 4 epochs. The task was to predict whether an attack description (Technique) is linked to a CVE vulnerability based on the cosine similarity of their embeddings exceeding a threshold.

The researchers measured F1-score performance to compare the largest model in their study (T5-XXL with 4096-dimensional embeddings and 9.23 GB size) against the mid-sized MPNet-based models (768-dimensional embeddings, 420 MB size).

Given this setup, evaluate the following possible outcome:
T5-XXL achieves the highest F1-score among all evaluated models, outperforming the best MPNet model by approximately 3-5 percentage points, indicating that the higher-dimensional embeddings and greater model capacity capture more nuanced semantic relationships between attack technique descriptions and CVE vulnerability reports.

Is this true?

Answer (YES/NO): NO